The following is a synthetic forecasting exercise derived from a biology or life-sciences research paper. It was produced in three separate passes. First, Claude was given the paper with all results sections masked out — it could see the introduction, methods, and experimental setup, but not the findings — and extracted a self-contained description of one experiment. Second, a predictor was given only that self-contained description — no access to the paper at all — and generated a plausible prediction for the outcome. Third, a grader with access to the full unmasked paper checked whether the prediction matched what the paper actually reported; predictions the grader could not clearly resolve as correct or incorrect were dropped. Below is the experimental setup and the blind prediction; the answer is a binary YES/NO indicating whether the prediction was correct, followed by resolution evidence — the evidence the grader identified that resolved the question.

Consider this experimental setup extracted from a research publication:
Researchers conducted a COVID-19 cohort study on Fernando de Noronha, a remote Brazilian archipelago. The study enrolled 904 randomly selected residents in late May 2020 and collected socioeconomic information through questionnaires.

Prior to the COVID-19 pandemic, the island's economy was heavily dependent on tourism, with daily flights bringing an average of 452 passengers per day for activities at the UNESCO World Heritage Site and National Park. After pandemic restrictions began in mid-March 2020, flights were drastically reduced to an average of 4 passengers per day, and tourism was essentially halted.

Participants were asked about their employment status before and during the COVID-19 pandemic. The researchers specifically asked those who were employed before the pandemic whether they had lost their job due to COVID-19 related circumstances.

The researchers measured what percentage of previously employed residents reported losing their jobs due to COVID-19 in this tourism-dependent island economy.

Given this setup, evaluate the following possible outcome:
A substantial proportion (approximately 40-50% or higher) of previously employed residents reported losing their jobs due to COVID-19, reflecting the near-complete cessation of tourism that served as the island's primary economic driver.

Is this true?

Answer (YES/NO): NO